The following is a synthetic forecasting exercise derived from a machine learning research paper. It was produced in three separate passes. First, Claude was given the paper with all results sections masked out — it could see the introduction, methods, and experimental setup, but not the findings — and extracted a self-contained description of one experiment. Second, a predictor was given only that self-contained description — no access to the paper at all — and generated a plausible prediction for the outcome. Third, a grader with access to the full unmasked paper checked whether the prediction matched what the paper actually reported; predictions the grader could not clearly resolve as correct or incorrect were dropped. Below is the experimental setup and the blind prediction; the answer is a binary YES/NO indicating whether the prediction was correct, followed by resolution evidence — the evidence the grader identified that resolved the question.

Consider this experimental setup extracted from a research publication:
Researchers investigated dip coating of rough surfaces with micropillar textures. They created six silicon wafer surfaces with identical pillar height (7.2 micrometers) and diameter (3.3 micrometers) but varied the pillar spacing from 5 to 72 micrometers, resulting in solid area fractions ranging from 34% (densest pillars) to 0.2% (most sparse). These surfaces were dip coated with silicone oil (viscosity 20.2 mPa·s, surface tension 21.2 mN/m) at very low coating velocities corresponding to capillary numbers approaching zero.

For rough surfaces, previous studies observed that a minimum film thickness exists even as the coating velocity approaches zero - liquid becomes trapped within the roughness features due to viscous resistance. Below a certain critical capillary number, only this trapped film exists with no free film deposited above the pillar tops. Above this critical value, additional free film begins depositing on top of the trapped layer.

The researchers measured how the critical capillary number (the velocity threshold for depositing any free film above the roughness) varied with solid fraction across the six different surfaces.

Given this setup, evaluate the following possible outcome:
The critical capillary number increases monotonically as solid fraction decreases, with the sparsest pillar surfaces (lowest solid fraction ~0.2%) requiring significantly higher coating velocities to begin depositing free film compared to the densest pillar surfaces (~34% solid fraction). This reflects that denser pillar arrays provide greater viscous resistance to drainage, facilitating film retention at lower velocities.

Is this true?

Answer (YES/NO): YES